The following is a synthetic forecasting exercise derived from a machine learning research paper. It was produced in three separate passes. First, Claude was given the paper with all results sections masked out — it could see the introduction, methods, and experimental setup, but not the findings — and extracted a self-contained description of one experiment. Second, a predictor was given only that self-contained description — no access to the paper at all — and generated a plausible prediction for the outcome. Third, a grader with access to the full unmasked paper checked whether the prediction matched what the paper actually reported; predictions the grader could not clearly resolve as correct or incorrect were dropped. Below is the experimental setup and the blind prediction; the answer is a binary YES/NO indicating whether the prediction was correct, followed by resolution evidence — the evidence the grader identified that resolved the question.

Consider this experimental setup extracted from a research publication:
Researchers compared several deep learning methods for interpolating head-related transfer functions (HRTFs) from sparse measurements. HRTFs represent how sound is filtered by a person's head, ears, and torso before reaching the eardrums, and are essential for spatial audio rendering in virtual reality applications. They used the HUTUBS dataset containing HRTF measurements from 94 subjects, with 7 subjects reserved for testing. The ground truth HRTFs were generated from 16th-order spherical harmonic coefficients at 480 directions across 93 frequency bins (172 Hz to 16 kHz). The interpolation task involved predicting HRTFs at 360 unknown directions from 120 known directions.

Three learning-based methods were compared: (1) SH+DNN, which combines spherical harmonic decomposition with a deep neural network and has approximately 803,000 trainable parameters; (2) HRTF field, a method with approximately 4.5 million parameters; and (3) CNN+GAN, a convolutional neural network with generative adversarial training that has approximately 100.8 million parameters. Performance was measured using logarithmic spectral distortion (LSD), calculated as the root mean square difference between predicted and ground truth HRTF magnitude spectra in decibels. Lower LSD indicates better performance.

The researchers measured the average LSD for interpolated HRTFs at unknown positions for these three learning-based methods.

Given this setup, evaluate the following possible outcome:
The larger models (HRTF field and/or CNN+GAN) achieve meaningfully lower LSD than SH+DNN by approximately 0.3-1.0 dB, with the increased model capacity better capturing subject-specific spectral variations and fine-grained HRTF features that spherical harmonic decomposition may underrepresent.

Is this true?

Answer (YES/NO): YES